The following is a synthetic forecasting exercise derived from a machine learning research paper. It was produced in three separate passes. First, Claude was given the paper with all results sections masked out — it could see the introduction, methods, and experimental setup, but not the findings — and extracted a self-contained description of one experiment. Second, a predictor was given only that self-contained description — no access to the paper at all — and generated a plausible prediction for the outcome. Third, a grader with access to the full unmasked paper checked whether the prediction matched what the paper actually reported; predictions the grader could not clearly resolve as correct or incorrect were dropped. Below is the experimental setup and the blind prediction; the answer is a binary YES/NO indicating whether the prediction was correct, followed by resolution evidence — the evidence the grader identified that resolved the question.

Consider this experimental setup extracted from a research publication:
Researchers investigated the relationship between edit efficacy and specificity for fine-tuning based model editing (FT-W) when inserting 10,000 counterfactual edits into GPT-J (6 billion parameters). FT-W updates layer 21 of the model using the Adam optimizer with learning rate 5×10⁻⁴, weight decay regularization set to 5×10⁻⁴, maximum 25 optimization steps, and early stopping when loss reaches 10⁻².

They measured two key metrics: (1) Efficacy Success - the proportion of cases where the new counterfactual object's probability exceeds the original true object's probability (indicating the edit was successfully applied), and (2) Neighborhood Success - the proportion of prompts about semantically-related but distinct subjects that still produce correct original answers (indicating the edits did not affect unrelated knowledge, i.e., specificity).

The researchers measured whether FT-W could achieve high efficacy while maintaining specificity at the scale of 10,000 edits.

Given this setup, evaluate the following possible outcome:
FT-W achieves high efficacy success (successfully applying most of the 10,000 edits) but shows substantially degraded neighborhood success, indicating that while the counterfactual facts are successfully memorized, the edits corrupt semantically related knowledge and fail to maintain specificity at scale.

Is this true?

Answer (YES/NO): YES